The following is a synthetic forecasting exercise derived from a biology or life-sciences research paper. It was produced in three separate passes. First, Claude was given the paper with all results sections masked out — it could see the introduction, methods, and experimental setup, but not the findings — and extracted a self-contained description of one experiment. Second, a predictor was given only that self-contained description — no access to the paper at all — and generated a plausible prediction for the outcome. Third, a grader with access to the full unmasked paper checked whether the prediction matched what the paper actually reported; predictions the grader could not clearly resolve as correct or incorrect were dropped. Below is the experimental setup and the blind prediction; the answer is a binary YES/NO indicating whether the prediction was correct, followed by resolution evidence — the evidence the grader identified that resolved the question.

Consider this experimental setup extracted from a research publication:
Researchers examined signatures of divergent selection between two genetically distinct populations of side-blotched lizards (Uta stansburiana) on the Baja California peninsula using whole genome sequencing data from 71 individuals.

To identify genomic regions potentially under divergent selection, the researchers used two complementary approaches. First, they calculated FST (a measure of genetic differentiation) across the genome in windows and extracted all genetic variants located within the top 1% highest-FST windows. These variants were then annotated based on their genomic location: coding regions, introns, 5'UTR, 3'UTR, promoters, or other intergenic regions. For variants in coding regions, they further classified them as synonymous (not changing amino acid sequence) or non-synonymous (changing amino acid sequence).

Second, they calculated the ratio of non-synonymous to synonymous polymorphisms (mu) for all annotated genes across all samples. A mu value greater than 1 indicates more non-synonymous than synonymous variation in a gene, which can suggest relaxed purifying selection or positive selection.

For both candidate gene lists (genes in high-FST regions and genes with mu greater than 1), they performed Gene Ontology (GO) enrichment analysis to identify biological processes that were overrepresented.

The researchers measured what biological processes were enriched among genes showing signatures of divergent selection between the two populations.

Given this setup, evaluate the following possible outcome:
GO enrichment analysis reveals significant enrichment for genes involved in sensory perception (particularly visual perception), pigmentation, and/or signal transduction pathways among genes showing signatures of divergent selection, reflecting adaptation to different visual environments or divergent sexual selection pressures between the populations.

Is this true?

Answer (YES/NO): NO